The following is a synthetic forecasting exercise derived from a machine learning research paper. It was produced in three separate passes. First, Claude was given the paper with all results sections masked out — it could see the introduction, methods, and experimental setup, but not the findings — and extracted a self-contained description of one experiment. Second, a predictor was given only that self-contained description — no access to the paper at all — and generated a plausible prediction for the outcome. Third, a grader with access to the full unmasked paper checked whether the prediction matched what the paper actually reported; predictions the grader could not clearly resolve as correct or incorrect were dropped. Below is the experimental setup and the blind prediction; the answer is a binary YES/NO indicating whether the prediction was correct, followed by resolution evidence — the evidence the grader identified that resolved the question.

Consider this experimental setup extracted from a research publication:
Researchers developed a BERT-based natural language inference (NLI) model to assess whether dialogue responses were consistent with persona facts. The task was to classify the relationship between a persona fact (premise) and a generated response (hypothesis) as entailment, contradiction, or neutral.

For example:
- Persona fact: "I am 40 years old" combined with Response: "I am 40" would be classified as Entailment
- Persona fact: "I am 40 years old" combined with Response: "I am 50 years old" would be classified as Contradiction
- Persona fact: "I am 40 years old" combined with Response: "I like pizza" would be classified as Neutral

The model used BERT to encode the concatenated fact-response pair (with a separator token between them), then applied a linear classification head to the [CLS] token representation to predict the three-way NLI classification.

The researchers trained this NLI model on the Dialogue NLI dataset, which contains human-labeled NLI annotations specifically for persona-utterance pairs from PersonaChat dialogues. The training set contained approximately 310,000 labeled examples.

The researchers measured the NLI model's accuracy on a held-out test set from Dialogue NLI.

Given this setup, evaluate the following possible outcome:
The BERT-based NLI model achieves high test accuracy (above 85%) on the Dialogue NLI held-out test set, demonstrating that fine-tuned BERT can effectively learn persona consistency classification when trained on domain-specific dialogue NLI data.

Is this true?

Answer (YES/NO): YES